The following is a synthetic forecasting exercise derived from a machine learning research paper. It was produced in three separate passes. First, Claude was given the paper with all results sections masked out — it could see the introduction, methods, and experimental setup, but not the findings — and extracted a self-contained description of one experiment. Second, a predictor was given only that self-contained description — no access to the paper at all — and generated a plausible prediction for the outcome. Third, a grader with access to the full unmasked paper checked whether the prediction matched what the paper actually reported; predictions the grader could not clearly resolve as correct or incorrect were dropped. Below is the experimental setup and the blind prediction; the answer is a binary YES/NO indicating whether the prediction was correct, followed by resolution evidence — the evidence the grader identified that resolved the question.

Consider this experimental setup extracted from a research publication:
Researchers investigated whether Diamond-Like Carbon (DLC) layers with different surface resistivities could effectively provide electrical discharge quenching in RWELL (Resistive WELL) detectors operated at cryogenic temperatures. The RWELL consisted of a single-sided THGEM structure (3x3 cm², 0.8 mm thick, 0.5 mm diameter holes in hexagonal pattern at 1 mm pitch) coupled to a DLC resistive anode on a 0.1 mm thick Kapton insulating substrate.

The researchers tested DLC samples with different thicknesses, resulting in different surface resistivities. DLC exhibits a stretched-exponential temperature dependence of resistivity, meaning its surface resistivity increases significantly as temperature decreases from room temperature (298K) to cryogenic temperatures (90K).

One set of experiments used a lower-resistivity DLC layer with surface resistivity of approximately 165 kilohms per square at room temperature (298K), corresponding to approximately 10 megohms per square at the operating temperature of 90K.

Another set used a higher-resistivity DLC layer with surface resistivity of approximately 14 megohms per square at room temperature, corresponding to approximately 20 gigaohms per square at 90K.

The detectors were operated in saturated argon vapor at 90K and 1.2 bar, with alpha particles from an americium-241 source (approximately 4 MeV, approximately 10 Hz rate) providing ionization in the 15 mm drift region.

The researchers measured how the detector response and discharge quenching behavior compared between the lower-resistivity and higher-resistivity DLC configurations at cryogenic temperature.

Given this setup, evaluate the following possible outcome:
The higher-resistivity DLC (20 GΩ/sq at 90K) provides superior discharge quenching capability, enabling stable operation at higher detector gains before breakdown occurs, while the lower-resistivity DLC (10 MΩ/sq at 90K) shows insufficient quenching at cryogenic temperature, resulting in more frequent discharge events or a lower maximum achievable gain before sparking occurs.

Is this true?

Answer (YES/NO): YES